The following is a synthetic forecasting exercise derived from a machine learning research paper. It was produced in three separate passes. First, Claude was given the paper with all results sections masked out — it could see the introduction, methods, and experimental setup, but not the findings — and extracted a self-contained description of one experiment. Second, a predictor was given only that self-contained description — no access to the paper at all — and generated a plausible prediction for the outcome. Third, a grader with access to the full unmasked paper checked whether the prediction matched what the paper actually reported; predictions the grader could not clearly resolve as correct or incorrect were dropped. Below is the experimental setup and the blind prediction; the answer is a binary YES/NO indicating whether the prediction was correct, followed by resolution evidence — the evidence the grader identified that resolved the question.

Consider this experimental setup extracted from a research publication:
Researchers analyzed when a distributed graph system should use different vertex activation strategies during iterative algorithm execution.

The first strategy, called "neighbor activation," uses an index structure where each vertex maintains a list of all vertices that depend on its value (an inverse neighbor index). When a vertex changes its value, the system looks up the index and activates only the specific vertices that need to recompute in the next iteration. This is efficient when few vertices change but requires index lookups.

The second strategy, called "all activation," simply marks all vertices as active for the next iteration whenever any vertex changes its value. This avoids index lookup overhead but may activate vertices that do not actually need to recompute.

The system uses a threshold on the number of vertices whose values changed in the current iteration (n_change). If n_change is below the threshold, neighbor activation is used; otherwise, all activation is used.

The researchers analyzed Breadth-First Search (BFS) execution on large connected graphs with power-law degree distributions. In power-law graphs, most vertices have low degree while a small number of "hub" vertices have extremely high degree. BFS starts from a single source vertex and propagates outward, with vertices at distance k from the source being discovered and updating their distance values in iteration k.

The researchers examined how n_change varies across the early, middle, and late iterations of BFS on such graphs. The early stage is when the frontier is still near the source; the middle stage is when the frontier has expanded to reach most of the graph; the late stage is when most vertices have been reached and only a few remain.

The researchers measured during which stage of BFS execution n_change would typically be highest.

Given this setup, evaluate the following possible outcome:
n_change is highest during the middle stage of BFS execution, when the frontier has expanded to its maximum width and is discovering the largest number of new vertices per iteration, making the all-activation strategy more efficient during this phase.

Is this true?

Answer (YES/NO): YES